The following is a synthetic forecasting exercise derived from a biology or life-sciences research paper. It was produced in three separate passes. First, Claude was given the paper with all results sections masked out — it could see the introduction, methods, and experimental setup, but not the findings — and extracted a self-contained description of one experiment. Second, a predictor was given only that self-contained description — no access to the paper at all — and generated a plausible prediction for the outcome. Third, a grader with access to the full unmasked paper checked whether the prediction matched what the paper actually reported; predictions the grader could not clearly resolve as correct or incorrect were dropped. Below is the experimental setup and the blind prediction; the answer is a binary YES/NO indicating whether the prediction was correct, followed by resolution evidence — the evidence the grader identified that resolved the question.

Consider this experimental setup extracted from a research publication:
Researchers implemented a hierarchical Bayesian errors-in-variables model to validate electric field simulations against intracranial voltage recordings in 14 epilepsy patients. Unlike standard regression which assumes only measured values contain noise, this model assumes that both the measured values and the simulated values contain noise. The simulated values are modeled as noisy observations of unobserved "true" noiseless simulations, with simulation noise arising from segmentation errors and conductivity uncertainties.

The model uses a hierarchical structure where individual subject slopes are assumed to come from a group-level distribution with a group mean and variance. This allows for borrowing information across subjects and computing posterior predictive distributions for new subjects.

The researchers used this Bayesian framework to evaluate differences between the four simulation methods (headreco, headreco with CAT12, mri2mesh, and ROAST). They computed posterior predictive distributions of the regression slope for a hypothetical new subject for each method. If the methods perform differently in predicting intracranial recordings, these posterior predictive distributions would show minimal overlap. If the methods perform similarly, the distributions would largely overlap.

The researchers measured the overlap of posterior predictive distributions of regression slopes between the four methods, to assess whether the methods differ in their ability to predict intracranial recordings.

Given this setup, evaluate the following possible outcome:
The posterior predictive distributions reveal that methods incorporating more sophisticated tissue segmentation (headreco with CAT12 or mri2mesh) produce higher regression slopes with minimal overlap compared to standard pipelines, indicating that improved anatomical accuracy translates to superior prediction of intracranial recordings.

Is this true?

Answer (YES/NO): NO